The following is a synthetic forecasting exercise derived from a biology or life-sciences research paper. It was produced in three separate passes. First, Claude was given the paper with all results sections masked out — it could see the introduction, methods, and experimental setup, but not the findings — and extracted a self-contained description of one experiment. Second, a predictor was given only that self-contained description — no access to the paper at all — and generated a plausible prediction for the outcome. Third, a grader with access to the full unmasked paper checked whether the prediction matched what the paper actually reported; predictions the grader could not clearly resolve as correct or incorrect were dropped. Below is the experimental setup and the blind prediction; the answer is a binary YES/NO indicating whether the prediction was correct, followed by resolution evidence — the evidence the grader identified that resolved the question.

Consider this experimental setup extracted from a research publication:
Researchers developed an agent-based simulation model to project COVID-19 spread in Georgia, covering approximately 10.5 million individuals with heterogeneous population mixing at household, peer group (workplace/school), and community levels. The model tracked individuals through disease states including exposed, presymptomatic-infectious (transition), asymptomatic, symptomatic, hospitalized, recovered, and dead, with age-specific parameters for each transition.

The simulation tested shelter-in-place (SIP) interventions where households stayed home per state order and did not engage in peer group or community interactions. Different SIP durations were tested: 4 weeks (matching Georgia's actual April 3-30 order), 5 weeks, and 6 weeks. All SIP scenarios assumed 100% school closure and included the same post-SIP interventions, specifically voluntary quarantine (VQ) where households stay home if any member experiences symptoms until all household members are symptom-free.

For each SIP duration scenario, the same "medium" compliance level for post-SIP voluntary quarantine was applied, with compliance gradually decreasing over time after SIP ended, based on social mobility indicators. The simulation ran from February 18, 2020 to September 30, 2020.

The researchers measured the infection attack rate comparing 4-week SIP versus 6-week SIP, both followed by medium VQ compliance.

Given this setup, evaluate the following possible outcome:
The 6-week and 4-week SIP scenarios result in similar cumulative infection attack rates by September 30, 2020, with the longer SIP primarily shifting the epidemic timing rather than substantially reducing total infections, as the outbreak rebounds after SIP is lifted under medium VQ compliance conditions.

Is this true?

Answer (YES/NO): NO